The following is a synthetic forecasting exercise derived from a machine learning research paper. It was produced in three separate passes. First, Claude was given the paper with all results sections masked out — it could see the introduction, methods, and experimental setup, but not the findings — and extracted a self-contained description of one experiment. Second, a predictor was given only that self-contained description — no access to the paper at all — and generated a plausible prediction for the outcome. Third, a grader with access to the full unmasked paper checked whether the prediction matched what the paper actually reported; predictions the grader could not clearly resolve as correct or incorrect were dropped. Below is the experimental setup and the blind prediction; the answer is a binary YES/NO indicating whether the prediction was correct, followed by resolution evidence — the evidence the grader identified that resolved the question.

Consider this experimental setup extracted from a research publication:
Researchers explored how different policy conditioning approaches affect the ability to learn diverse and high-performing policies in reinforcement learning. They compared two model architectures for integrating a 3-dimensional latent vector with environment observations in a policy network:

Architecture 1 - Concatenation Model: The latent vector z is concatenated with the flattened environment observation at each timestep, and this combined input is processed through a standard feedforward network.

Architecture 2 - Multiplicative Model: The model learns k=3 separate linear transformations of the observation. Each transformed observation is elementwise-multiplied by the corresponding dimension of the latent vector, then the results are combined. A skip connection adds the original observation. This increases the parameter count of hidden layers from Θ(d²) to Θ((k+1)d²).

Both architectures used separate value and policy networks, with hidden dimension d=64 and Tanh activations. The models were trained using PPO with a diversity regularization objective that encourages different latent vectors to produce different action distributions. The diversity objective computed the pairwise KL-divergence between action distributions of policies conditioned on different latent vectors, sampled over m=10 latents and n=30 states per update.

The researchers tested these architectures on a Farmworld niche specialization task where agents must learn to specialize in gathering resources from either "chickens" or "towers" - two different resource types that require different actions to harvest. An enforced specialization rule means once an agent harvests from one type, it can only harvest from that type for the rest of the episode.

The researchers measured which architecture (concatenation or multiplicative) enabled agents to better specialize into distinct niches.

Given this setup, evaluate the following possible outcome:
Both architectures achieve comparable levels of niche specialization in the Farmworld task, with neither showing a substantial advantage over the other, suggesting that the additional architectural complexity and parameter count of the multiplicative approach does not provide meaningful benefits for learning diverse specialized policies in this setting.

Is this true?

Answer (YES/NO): NO